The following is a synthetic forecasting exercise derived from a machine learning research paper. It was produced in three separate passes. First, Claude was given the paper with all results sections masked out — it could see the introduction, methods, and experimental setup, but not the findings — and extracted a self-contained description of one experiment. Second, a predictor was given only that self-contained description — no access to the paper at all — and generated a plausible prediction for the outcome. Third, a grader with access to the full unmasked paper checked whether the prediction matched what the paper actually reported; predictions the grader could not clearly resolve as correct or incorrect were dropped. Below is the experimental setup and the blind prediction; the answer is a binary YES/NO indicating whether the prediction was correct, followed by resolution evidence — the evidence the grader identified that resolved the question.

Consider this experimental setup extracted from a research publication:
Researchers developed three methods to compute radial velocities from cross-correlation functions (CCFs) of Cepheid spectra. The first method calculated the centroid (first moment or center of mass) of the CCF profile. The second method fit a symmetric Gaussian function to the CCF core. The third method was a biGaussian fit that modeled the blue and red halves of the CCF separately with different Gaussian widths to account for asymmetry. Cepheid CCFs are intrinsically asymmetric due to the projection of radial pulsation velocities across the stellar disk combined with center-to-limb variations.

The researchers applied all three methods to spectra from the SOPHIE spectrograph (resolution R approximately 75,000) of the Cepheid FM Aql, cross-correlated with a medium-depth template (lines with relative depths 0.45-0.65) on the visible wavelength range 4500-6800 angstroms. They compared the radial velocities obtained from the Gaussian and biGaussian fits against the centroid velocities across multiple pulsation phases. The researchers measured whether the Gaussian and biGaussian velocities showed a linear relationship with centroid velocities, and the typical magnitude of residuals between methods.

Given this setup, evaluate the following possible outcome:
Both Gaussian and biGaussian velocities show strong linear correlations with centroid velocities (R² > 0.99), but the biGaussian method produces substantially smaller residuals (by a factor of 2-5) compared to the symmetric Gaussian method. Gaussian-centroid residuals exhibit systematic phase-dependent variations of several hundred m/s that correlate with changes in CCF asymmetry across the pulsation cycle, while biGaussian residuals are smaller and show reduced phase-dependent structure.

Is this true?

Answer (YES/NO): NO